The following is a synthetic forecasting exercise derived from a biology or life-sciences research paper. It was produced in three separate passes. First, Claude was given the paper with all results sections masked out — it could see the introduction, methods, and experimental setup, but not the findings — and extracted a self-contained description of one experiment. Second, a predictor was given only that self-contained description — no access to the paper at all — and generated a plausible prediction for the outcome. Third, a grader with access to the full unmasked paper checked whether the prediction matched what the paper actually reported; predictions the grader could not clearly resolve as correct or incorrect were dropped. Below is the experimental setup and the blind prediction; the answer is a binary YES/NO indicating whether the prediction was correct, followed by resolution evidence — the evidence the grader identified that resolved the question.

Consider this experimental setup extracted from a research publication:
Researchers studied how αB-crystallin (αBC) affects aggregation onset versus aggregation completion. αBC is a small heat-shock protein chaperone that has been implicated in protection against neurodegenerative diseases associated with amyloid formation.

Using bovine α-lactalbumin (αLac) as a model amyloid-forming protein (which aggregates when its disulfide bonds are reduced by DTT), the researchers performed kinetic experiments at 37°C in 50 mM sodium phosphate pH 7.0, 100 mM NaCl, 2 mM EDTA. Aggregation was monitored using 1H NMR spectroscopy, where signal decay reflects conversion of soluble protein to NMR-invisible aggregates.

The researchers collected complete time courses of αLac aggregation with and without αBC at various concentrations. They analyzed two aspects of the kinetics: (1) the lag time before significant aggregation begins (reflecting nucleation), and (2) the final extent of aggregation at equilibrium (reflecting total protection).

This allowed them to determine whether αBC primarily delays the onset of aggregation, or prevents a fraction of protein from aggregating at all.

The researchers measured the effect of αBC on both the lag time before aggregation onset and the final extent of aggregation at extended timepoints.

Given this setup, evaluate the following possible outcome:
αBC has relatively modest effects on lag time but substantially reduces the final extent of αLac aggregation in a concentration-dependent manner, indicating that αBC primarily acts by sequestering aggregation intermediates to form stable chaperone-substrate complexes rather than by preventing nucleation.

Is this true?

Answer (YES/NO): NO